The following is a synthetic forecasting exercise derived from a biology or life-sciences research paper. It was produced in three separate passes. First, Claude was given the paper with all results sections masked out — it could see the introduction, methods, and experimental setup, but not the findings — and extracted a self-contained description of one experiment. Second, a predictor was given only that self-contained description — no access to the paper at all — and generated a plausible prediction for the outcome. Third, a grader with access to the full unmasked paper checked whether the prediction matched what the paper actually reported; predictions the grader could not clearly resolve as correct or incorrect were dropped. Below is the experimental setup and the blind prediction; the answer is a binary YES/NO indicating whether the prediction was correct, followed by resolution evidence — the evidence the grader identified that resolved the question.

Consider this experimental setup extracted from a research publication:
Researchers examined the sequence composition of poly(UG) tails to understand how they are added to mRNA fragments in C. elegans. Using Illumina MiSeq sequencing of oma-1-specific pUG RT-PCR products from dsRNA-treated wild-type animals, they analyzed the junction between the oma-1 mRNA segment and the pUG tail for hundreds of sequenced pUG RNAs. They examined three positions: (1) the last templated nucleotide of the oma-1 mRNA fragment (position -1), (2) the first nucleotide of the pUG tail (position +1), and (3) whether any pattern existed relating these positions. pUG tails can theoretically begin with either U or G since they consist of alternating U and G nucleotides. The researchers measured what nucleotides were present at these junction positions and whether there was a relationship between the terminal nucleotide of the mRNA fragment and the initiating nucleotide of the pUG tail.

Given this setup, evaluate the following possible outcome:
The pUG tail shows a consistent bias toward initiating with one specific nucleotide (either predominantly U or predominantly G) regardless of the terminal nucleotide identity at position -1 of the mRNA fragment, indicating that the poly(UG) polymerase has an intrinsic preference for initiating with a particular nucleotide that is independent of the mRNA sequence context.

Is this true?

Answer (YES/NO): NO